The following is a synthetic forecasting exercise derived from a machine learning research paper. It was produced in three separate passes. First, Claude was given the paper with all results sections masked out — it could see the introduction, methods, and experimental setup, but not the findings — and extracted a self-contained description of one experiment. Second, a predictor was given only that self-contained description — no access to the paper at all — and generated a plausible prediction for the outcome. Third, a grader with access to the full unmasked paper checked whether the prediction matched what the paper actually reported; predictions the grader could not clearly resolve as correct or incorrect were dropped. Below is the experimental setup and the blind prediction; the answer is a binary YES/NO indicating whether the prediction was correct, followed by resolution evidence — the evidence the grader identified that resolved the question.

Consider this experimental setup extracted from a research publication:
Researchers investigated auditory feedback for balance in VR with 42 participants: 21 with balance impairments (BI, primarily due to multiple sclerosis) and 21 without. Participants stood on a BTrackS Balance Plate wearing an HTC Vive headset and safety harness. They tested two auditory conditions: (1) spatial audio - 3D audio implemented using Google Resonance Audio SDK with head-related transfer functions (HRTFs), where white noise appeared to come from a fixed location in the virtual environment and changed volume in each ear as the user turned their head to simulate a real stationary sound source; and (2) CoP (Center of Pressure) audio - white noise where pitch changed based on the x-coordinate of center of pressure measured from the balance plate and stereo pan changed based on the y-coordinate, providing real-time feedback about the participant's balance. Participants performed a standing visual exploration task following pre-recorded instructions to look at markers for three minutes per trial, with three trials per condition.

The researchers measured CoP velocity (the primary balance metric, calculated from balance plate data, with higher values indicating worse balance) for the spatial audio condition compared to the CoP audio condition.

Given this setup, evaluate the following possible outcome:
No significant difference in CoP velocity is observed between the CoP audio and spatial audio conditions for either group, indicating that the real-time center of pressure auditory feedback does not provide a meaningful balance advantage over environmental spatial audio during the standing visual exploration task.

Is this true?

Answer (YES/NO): YES